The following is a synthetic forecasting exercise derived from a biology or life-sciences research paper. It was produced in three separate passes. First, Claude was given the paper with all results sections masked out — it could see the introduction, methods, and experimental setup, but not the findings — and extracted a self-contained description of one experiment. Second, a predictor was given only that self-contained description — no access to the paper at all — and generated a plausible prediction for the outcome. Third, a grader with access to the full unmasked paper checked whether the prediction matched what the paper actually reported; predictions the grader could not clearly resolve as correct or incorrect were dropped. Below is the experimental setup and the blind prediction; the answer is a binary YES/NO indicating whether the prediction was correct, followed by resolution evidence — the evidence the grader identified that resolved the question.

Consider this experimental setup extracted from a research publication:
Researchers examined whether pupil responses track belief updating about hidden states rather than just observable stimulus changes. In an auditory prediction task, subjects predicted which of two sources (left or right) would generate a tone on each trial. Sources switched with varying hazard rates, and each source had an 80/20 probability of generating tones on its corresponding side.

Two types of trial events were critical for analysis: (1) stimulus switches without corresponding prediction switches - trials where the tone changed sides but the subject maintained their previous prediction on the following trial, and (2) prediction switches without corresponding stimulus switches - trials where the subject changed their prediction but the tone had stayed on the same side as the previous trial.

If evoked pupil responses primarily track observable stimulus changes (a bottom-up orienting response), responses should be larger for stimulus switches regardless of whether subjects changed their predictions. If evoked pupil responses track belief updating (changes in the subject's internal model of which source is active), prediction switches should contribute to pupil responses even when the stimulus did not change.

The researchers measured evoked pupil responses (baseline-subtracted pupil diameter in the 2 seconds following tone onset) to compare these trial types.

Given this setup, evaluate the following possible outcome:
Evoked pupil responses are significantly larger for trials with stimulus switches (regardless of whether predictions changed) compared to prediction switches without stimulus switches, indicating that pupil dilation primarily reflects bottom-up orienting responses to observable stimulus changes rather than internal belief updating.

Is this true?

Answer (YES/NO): NO